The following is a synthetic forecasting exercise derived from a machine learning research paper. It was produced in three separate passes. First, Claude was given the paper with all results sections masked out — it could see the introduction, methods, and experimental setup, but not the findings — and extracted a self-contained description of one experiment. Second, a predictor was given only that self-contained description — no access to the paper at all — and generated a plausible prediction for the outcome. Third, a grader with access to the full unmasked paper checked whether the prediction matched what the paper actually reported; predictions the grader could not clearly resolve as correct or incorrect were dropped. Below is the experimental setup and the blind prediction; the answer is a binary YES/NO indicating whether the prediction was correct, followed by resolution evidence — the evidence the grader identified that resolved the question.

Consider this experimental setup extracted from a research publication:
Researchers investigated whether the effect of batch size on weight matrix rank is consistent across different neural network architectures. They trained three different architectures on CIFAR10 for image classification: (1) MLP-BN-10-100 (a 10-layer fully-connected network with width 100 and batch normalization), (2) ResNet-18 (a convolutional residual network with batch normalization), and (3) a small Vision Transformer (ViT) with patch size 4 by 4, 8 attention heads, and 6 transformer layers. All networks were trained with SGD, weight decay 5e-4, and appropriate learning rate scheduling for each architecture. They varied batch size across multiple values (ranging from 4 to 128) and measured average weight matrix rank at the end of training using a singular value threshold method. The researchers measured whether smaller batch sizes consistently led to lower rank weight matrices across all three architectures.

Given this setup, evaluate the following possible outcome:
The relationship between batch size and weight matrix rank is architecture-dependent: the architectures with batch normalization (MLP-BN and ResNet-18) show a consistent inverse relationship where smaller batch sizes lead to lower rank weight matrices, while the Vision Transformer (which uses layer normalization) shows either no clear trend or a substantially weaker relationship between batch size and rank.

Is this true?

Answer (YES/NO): NO